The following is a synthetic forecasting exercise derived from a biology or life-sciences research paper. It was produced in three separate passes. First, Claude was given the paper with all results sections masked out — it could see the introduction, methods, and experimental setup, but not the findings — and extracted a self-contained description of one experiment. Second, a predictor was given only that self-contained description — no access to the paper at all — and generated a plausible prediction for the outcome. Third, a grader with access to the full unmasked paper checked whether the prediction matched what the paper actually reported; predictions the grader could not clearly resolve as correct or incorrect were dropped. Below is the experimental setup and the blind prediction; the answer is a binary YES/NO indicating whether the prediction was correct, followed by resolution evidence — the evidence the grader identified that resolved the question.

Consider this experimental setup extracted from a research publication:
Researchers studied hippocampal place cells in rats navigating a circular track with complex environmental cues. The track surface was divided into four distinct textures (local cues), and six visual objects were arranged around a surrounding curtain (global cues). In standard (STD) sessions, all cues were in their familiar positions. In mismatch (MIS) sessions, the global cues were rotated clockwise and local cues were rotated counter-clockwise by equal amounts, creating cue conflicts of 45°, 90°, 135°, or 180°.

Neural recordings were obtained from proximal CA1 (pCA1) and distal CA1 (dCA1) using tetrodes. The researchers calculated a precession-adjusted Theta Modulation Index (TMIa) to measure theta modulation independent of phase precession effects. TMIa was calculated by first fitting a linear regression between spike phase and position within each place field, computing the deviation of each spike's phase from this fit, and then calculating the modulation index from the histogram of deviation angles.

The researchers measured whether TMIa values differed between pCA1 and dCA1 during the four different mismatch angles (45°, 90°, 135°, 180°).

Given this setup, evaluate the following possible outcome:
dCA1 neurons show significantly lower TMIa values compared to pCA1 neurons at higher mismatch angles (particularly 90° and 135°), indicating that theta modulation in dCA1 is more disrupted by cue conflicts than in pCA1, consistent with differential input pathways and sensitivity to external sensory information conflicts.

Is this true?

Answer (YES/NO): NO